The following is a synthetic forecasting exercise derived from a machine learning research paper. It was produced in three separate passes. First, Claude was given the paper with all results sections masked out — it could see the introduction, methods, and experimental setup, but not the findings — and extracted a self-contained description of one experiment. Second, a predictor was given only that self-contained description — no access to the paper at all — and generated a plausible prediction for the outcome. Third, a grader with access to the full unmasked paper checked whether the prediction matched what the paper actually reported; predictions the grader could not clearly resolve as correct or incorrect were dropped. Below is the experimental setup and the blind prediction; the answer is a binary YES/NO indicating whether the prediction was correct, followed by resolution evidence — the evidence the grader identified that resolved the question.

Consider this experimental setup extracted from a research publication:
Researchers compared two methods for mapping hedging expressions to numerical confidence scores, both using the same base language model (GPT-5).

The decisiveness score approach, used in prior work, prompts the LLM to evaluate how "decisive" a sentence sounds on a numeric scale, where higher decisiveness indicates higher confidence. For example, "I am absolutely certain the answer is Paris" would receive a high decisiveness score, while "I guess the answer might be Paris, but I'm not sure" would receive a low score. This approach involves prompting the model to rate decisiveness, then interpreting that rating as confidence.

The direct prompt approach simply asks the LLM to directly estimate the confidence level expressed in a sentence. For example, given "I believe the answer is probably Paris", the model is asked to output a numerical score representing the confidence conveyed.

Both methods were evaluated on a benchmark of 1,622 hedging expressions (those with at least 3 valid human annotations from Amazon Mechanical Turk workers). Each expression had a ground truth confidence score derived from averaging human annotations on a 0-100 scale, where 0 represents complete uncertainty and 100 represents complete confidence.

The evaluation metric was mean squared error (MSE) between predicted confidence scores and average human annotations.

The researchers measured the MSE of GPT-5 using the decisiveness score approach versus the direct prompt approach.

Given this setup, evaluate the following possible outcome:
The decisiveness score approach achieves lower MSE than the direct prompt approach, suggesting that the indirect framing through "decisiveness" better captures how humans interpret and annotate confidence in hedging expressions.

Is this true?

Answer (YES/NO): NO